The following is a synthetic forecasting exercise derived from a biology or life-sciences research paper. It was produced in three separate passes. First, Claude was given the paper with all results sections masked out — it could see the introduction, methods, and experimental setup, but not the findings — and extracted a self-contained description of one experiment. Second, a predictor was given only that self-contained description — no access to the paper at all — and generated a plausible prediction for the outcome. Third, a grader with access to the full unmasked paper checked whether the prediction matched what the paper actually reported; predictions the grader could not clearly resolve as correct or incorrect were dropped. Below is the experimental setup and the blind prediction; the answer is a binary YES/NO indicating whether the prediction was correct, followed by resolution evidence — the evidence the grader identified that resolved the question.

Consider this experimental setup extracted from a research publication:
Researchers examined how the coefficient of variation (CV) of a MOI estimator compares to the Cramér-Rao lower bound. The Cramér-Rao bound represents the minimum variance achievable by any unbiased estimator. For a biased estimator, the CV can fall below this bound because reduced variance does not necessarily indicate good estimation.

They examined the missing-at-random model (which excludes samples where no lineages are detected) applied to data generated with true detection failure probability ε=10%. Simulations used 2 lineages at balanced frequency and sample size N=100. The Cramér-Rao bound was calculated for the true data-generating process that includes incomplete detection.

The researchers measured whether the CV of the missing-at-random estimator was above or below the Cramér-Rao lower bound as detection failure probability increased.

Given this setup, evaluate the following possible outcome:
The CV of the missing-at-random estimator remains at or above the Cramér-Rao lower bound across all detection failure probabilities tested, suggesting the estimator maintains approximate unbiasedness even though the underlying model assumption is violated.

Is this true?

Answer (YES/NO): NO